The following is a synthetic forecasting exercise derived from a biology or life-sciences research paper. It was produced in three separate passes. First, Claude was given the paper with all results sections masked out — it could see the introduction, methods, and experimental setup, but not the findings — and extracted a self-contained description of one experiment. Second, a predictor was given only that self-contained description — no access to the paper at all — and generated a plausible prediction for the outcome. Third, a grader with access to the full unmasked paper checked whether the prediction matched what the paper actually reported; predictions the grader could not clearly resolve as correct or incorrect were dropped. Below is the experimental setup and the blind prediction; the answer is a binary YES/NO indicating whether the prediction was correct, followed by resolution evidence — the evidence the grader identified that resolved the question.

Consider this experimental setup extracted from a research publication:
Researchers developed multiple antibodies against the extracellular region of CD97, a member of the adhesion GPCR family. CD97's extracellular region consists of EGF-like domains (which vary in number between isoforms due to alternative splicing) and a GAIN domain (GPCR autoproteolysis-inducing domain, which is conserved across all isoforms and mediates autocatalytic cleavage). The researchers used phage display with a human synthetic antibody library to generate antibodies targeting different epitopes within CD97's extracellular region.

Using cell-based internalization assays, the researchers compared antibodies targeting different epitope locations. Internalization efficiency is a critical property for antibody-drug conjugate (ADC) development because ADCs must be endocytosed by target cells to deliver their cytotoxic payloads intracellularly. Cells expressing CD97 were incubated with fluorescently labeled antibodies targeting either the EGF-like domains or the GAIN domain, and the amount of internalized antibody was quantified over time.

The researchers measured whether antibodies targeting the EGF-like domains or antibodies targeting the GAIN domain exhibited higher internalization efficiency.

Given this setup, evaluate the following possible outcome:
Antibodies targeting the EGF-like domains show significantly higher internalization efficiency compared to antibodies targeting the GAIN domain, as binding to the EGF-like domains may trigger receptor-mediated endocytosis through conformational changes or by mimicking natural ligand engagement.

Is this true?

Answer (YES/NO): NO